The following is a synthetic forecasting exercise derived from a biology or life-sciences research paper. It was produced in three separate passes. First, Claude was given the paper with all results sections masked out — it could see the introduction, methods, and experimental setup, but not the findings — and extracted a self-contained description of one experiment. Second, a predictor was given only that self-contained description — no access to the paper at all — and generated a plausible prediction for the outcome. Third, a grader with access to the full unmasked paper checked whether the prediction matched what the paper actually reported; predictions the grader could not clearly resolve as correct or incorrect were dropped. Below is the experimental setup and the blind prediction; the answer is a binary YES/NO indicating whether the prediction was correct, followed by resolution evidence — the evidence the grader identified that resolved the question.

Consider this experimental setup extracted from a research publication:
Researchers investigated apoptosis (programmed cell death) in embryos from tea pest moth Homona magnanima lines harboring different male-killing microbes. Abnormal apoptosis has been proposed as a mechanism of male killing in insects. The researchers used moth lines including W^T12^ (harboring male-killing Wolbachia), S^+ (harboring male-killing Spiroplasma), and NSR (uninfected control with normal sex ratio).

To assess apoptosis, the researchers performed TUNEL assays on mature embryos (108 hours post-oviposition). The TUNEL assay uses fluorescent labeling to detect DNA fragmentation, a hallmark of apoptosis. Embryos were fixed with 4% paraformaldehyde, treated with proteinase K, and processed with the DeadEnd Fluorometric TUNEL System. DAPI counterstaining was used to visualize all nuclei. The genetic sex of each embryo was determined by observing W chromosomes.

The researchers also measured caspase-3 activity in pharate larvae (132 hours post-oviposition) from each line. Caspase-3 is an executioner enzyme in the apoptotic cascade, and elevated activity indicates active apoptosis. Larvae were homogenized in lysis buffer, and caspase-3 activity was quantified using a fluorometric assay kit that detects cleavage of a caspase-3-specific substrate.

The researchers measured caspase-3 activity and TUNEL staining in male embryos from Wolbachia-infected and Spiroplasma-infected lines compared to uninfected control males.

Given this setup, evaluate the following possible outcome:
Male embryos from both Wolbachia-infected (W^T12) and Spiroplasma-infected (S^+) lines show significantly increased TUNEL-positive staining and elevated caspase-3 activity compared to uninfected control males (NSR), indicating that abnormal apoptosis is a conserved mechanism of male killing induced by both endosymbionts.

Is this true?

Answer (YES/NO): YES